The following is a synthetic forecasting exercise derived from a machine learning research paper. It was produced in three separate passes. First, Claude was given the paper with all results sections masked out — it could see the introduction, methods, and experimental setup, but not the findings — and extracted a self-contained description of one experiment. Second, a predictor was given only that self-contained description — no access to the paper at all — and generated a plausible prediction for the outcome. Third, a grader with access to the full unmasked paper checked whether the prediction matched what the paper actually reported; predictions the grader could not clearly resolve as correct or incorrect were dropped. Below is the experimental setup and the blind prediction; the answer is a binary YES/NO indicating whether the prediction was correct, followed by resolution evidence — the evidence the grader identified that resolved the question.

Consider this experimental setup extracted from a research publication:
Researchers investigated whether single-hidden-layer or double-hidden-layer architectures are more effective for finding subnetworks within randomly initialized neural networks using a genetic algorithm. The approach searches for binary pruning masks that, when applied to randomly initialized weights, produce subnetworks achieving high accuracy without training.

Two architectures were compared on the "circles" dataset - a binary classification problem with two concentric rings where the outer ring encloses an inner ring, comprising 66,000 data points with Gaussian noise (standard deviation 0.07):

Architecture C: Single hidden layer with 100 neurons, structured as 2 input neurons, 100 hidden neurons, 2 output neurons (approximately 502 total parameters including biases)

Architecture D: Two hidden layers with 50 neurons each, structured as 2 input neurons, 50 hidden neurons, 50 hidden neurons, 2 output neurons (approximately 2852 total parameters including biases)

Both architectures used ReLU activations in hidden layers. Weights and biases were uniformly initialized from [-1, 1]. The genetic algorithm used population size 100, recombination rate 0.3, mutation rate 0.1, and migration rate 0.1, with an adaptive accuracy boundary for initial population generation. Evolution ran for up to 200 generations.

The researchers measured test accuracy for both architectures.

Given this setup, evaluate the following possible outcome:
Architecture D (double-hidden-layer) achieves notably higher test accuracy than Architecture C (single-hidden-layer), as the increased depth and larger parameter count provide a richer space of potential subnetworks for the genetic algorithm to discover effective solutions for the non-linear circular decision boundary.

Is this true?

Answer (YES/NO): NO